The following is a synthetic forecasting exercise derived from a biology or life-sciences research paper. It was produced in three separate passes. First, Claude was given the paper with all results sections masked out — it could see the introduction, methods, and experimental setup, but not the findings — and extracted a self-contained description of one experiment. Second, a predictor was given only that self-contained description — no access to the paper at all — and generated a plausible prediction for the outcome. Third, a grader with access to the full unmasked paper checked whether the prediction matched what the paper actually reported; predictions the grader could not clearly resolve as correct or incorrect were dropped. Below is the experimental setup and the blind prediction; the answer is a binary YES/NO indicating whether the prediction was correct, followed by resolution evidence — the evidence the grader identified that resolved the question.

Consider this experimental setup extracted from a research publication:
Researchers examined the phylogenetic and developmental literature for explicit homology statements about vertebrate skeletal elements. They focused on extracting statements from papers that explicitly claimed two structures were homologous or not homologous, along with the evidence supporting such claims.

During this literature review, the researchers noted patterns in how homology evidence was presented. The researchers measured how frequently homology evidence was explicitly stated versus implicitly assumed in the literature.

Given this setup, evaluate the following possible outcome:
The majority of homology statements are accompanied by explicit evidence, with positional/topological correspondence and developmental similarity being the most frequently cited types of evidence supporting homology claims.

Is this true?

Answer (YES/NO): NO